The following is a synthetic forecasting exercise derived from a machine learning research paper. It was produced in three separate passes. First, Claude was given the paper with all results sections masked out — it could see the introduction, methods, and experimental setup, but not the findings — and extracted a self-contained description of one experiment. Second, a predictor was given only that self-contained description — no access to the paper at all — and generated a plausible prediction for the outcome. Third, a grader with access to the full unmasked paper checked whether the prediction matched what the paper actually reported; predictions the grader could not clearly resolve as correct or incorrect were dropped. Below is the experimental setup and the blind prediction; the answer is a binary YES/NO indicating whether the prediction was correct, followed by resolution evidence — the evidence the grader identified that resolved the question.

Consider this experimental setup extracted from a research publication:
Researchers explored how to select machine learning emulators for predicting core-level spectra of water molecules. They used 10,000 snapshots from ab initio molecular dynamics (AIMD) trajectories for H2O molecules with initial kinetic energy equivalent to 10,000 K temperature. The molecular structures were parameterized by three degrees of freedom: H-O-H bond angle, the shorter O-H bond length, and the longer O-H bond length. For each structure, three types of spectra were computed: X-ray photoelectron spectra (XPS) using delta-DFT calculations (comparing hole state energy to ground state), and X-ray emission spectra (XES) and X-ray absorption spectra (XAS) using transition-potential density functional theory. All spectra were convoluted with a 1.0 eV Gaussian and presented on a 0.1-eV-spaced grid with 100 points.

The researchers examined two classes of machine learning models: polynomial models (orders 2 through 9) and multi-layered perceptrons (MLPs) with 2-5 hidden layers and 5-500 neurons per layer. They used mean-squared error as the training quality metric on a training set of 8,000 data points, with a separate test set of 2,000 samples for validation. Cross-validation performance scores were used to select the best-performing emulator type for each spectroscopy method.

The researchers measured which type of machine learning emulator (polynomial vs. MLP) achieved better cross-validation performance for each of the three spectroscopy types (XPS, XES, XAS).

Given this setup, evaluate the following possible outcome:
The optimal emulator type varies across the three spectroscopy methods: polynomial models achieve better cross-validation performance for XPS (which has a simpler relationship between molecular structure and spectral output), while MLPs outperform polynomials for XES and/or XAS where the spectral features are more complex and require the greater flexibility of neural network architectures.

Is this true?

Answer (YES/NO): YES